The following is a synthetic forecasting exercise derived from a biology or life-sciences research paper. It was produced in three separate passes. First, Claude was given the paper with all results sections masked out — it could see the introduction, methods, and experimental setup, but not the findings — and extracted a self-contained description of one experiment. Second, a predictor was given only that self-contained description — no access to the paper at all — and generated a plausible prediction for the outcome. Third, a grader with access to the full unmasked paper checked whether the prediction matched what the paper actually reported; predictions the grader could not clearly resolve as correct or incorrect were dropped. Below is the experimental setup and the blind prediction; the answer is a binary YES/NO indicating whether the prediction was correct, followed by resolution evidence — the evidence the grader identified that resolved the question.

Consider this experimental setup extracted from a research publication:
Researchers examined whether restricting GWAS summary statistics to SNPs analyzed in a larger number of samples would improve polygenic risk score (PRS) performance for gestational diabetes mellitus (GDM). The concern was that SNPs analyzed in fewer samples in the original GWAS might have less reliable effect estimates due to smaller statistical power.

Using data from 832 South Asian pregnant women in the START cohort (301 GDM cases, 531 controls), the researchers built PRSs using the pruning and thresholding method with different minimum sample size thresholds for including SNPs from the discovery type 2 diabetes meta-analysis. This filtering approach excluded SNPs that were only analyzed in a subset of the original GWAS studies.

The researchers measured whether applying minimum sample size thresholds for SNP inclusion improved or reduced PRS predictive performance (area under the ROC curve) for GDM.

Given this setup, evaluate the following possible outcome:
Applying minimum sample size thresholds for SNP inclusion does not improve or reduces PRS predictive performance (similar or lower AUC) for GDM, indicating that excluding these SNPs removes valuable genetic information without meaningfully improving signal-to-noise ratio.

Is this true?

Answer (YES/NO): NO